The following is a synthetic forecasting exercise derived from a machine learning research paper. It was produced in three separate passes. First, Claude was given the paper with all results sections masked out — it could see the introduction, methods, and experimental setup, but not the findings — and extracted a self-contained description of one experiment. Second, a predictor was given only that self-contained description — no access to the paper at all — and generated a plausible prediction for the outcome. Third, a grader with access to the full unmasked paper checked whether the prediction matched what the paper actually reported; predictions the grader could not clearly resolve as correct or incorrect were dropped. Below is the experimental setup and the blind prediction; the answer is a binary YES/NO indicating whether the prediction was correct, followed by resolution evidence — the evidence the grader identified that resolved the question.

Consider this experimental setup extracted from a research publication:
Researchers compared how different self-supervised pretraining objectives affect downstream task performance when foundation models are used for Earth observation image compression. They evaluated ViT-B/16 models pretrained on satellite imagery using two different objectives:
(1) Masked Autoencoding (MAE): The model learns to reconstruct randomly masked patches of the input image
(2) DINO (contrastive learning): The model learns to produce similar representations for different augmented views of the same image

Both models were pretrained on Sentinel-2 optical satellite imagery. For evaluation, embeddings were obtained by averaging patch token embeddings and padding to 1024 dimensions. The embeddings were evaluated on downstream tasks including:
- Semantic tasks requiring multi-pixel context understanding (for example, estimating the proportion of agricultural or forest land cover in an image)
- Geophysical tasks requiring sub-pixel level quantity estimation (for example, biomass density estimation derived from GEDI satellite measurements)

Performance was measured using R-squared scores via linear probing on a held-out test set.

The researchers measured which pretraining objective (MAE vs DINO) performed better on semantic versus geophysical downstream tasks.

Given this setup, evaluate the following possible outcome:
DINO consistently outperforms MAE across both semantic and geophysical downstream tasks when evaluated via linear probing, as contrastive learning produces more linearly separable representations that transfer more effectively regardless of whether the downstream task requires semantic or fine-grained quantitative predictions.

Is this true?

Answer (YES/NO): NO